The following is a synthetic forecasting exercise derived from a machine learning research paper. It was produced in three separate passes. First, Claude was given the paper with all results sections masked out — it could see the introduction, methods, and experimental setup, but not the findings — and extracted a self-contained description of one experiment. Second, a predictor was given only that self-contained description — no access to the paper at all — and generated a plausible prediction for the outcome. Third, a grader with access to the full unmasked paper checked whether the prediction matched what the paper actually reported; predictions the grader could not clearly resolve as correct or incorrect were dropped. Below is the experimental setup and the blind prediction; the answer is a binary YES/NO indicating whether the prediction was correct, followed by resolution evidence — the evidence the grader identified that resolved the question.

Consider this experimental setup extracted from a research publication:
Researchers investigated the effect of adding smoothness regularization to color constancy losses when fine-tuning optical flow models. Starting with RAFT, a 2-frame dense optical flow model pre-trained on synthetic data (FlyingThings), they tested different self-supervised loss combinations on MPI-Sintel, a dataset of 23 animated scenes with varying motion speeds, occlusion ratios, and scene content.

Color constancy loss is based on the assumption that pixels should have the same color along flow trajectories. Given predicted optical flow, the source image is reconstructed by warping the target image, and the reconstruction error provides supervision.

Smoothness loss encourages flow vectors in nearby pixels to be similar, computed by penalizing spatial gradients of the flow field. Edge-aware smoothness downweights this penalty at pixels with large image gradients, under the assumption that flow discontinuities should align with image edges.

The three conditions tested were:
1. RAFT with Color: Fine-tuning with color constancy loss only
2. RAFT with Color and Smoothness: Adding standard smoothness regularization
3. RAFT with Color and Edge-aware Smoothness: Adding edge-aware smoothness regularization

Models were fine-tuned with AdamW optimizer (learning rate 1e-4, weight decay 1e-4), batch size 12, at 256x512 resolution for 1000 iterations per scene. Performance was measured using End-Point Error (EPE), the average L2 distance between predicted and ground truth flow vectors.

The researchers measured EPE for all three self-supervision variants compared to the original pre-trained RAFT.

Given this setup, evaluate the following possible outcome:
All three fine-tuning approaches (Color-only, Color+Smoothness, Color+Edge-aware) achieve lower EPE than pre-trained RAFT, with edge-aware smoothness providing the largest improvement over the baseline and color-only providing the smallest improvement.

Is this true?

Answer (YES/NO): NO